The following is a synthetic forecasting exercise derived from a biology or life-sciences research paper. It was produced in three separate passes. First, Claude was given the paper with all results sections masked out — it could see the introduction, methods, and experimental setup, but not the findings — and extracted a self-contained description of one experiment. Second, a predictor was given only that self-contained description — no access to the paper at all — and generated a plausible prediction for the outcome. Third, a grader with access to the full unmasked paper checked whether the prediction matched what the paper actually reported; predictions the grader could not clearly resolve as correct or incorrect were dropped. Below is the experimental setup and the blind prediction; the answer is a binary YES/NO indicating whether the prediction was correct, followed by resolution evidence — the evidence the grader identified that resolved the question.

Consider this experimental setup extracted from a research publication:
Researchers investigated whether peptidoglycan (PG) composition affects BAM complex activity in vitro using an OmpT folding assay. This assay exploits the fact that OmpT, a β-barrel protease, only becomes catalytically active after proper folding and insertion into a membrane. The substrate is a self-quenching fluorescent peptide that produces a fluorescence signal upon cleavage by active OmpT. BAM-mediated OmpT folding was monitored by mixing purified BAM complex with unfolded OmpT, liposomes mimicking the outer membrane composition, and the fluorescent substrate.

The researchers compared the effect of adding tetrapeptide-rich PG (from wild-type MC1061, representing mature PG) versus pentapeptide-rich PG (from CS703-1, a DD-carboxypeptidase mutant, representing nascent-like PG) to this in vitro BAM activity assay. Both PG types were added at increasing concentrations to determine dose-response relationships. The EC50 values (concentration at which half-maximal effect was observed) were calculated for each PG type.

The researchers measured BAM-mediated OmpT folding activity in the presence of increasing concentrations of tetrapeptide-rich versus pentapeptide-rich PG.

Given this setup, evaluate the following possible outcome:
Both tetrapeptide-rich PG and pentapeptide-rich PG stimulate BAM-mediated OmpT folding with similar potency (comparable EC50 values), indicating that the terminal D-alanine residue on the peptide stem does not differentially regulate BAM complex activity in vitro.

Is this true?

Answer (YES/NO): NO